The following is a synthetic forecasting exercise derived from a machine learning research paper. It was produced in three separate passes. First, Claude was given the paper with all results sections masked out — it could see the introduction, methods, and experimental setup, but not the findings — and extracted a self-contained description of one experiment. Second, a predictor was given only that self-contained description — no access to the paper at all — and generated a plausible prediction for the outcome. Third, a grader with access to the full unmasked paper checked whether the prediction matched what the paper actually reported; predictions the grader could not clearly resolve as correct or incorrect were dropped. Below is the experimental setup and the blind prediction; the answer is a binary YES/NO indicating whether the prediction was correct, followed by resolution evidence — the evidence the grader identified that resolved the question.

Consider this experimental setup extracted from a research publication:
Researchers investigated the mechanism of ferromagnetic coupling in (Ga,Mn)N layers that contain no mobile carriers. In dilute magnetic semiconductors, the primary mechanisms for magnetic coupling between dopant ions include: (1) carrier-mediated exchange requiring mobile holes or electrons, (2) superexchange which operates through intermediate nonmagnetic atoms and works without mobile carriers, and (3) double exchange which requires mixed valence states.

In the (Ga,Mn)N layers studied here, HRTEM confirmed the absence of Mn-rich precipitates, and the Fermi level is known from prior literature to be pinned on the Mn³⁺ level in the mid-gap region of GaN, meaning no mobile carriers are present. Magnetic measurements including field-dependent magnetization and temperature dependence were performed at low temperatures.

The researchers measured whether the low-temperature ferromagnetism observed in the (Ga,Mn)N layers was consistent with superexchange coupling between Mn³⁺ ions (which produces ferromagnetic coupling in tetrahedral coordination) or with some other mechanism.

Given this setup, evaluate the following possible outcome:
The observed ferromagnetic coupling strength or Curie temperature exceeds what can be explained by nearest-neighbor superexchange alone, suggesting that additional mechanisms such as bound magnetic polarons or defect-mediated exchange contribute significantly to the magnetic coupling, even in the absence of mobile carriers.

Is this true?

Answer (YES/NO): NO